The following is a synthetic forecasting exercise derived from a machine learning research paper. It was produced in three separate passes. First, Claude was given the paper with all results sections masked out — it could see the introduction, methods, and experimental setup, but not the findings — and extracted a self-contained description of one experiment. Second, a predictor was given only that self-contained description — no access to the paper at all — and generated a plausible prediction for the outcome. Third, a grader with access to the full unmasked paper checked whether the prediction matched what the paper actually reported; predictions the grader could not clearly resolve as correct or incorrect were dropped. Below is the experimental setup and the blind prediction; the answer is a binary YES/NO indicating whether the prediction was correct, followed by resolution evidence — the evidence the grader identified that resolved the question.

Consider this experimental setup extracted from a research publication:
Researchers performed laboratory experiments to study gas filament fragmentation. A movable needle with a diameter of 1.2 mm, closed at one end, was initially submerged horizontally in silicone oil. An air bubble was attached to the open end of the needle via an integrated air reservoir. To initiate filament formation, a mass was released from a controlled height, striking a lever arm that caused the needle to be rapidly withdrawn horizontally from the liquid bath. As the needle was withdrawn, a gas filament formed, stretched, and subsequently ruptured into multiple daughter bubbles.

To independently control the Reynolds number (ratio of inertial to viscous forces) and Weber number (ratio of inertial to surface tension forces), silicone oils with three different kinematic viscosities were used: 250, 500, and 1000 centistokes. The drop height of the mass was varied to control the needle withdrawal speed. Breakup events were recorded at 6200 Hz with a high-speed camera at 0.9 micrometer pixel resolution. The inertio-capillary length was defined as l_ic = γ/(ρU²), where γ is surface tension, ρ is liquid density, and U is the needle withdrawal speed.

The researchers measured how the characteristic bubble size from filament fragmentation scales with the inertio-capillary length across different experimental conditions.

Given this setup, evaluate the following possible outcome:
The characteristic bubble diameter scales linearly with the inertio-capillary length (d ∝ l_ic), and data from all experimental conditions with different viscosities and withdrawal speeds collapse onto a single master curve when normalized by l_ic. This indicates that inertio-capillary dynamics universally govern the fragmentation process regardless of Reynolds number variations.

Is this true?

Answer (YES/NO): YES